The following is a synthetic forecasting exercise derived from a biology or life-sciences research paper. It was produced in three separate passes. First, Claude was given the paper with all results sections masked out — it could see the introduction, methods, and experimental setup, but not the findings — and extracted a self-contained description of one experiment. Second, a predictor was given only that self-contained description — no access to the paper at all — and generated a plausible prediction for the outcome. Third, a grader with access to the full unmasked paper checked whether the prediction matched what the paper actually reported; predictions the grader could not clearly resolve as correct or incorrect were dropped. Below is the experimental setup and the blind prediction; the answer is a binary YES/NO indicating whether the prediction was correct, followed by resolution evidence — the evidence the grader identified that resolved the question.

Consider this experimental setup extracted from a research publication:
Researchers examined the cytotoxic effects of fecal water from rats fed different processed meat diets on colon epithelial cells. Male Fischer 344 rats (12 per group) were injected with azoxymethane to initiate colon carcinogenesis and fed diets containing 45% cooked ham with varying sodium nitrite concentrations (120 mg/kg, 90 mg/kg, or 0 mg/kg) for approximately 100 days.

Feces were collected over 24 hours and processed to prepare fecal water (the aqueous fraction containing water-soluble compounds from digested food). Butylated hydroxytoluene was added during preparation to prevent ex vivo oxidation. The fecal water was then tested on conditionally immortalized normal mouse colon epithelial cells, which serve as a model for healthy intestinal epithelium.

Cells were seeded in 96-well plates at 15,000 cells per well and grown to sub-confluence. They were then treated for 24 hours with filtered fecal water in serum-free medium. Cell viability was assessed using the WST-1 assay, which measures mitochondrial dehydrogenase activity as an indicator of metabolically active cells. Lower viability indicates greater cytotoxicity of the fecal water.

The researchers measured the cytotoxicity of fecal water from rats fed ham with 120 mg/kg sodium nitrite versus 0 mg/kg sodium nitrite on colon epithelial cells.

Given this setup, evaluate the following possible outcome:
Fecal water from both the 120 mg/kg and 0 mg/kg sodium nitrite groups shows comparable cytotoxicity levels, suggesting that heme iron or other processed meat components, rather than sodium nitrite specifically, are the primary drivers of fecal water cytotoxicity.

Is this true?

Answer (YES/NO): YES